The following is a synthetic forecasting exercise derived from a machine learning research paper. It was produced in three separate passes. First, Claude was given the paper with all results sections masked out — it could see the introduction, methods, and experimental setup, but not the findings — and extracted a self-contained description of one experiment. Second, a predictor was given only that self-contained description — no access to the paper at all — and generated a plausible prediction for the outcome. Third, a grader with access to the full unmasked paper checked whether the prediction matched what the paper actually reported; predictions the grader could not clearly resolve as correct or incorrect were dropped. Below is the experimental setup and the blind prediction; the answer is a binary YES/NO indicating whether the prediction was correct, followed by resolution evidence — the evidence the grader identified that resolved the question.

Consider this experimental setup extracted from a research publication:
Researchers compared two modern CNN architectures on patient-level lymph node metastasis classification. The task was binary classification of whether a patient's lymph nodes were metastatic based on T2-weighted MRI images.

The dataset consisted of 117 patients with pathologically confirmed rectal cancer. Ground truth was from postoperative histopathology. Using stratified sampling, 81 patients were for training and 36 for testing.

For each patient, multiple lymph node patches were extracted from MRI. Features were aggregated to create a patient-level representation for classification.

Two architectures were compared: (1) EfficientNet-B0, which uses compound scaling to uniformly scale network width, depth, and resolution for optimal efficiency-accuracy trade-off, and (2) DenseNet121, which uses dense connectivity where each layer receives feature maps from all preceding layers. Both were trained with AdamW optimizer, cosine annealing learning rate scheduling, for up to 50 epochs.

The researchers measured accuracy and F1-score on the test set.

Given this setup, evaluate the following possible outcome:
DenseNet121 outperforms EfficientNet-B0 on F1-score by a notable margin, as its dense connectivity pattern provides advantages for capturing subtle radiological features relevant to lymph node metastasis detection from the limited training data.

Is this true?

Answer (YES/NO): NO